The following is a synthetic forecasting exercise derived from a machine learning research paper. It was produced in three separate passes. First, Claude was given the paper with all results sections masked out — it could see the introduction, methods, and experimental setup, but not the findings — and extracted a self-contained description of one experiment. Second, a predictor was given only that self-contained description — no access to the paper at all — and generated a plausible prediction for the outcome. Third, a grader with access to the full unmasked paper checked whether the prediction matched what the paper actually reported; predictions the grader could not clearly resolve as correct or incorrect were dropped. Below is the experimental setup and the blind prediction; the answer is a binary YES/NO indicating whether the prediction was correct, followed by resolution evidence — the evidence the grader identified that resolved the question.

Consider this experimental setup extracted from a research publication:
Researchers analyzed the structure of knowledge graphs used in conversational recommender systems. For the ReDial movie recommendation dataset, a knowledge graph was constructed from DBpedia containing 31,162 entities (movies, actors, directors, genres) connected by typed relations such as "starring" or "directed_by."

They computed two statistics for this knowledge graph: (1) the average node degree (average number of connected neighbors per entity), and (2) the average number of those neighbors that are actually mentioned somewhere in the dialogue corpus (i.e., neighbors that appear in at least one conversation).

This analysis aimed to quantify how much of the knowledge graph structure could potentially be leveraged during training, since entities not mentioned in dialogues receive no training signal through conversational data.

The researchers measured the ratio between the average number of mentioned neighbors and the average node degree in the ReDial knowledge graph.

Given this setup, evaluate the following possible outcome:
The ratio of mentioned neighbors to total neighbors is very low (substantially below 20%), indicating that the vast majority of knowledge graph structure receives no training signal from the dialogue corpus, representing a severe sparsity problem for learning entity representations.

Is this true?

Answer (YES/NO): NO